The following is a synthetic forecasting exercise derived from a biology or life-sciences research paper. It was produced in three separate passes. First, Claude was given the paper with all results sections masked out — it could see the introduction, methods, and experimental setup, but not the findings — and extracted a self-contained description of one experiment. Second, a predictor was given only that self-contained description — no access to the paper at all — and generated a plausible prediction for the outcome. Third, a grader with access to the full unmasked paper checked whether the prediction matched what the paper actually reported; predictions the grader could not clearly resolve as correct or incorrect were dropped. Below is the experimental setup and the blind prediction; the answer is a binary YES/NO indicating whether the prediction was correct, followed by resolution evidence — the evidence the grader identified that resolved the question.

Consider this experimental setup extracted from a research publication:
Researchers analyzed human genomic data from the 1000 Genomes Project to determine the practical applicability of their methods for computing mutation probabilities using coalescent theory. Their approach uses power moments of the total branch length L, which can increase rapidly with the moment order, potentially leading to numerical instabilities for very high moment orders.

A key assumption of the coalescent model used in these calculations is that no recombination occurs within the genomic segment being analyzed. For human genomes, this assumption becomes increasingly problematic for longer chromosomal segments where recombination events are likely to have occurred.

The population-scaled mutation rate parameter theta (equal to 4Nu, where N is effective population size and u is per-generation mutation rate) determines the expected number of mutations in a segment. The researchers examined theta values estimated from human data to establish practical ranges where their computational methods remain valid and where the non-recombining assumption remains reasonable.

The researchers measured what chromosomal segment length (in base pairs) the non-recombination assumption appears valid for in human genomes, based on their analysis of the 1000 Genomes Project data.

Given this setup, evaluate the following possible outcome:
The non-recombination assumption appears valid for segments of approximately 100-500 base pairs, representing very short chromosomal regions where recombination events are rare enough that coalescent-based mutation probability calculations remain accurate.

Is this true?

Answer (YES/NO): YES